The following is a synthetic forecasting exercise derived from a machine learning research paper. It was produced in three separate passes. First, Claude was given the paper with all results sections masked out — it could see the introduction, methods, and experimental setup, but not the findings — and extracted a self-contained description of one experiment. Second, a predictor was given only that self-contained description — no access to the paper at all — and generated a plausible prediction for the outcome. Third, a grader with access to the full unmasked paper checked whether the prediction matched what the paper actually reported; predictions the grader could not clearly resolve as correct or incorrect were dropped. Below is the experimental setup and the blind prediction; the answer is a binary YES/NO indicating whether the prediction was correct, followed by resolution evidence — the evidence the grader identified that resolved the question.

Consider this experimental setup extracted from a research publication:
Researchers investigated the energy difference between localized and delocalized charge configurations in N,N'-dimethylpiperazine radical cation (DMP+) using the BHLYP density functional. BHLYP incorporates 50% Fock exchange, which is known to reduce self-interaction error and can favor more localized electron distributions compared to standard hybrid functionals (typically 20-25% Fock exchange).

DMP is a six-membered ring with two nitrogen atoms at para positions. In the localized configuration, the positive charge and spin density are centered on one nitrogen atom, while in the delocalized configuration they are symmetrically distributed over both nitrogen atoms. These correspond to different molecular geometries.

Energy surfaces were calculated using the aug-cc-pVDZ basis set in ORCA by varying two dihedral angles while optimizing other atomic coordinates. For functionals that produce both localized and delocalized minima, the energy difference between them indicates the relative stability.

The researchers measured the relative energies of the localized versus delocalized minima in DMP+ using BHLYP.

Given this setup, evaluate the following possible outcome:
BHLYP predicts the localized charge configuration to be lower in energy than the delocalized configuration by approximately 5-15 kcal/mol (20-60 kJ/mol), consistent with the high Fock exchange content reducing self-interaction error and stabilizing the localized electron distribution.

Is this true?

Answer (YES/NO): NO